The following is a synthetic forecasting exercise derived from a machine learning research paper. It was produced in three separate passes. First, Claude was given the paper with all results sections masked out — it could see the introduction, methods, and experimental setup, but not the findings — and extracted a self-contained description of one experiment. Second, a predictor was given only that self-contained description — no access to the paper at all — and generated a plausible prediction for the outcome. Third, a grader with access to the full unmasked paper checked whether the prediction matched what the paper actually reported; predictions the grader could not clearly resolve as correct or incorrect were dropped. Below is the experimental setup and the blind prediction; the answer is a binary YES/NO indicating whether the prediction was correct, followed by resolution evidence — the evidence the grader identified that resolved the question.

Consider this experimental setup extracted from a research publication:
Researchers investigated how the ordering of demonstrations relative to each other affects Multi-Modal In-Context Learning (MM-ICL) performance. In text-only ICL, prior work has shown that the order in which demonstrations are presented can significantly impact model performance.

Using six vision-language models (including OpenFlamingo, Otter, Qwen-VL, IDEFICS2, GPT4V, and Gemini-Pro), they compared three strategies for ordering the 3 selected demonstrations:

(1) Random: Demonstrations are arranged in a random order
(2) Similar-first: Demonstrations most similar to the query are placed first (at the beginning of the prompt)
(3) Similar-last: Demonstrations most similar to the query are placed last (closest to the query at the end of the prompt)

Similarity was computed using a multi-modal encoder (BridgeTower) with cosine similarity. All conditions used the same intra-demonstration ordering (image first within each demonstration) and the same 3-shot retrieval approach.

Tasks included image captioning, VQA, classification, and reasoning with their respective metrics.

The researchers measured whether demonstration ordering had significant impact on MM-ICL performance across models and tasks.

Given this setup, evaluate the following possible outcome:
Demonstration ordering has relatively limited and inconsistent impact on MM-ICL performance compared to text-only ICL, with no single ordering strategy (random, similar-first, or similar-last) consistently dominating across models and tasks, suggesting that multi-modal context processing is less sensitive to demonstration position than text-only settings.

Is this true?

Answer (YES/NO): YES